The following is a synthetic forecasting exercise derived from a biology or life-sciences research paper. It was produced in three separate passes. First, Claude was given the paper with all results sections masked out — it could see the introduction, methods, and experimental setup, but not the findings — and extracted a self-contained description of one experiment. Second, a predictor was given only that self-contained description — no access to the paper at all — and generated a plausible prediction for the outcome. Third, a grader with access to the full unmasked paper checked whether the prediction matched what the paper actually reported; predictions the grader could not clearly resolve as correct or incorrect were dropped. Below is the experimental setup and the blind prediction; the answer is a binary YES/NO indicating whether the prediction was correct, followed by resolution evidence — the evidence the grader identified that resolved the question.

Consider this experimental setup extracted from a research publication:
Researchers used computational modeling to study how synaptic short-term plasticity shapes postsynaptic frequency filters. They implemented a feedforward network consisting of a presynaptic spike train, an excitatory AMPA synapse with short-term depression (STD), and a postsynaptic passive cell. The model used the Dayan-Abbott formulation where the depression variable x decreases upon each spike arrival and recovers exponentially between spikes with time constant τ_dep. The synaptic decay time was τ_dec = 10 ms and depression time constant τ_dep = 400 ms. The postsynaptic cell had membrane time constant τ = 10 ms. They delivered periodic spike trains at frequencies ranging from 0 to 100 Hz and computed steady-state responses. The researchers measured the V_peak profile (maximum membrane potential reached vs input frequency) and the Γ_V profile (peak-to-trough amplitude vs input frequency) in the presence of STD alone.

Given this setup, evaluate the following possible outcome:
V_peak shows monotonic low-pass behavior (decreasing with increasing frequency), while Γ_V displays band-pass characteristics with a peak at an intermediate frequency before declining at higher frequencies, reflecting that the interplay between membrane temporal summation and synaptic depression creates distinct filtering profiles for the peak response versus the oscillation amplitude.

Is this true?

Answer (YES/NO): NO